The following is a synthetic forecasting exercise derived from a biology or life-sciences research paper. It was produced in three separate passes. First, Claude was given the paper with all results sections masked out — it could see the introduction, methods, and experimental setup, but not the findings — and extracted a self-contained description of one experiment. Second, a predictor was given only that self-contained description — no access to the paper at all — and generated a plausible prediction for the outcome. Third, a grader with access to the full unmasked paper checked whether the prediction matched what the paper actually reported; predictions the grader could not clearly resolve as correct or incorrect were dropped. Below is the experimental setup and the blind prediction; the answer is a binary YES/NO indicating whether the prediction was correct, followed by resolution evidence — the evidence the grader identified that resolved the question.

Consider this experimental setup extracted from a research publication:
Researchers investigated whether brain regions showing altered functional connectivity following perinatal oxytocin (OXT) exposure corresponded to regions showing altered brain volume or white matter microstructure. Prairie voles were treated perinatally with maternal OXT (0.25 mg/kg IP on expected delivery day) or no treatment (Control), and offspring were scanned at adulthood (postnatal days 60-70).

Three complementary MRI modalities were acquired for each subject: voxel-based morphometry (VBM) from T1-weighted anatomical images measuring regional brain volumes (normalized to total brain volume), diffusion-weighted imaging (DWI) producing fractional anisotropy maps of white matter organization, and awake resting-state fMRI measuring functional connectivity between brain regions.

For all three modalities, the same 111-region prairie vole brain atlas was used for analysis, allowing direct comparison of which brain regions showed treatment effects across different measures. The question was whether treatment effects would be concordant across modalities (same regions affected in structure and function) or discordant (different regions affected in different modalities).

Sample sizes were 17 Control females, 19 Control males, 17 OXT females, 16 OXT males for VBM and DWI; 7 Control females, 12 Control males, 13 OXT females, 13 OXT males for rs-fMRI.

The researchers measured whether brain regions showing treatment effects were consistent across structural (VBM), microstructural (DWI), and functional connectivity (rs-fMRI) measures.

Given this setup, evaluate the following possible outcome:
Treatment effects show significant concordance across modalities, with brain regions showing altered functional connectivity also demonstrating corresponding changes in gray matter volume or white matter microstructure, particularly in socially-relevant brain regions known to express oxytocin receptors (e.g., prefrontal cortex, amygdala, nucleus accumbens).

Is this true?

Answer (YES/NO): NO